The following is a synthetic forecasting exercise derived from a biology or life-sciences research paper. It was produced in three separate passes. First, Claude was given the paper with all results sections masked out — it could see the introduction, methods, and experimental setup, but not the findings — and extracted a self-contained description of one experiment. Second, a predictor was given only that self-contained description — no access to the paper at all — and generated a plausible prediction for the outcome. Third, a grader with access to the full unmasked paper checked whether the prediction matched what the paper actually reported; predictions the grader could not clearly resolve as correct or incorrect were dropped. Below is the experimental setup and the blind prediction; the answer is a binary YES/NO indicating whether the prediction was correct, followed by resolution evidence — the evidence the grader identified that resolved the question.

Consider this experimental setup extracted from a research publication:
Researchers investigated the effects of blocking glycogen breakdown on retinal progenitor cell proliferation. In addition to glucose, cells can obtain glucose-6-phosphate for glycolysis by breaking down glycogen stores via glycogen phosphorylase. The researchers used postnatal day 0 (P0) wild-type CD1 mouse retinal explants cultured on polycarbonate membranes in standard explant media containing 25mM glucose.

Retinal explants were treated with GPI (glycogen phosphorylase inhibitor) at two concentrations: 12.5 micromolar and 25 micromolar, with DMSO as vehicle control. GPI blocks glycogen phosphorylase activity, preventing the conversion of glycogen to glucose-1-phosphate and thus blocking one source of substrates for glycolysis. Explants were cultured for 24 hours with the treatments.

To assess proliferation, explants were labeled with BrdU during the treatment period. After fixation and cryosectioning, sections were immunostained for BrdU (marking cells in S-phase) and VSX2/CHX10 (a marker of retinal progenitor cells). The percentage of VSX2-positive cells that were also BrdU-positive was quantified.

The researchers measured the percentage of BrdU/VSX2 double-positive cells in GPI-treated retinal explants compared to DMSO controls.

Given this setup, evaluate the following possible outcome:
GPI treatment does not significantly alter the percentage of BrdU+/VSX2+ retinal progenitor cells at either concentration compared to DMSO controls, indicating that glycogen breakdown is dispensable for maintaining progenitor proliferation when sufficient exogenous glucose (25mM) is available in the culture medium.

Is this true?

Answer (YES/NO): YES